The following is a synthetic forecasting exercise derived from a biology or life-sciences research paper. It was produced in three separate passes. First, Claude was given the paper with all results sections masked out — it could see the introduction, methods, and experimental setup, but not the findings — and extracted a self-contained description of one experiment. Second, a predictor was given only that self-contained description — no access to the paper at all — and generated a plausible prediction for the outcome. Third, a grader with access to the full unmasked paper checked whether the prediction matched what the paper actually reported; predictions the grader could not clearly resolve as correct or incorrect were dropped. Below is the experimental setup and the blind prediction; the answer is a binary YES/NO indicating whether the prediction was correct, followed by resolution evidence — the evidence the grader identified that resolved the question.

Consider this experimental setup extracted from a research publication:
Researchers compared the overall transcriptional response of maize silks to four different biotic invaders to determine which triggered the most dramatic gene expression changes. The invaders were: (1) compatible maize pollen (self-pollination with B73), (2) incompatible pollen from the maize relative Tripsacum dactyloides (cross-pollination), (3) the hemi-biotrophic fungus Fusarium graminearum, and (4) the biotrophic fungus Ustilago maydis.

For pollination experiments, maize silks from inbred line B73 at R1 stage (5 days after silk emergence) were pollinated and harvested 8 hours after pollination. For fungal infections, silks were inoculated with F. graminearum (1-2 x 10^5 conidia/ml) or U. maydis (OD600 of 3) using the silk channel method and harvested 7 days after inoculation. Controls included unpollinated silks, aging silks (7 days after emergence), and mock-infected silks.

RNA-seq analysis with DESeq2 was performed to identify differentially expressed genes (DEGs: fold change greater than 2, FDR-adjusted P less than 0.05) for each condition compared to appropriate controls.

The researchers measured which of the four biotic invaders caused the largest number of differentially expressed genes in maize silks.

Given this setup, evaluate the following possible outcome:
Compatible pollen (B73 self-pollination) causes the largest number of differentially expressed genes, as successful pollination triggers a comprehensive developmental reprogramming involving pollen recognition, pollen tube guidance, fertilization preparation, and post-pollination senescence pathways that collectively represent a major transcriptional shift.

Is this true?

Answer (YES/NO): NO